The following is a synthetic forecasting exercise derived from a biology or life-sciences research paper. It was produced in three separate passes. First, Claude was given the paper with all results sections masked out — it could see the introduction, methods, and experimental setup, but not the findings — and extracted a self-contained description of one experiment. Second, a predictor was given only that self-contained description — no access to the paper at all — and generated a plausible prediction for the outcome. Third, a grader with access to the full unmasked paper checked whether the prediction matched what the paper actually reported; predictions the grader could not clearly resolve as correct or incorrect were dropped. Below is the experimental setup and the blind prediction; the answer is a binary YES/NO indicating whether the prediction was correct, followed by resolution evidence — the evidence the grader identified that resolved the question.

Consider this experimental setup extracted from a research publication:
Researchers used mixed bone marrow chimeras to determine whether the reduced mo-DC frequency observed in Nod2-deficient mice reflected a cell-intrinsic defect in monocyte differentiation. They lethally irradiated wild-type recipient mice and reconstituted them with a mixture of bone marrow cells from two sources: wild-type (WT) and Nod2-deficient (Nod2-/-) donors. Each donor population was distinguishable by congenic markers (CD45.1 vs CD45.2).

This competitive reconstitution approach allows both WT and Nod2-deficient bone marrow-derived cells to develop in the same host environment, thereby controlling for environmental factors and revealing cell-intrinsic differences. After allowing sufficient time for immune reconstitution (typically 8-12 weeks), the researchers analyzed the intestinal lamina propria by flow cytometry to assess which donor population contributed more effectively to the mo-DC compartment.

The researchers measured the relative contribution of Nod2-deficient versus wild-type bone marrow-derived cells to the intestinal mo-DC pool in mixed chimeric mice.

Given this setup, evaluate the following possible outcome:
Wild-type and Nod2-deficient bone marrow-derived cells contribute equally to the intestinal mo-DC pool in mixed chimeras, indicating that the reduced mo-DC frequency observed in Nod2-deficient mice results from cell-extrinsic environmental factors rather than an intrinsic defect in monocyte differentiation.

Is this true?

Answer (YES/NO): NO